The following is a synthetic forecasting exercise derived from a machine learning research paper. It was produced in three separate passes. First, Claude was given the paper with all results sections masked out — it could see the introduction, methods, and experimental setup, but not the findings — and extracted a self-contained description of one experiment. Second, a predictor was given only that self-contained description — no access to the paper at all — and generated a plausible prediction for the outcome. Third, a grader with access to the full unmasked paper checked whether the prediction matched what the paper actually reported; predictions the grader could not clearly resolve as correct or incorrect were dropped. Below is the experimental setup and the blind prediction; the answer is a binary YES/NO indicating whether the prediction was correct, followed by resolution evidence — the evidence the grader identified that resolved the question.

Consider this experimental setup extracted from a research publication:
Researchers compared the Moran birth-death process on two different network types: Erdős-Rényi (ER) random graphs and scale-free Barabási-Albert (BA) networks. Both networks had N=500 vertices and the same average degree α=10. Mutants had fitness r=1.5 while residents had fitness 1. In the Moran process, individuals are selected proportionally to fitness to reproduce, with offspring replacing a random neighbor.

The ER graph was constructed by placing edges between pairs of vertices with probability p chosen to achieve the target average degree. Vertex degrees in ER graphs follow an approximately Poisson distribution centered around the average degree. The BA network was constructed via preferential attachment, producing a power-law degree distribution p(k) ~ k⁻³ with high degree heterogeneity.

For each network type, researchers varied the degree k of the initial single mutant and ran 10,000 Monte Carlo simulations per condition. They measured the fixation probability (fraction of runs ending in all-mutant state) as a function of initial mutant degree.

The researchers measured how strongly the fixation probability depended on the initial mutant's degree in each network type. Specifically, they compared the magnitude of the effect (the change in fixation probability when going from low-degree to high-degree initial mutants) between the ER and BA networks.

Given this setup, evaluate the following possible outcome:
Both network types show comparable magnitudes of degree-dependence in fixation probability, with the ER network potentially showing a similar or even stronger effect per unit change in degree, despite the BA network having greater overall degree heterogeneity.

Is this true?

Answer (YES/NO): NO